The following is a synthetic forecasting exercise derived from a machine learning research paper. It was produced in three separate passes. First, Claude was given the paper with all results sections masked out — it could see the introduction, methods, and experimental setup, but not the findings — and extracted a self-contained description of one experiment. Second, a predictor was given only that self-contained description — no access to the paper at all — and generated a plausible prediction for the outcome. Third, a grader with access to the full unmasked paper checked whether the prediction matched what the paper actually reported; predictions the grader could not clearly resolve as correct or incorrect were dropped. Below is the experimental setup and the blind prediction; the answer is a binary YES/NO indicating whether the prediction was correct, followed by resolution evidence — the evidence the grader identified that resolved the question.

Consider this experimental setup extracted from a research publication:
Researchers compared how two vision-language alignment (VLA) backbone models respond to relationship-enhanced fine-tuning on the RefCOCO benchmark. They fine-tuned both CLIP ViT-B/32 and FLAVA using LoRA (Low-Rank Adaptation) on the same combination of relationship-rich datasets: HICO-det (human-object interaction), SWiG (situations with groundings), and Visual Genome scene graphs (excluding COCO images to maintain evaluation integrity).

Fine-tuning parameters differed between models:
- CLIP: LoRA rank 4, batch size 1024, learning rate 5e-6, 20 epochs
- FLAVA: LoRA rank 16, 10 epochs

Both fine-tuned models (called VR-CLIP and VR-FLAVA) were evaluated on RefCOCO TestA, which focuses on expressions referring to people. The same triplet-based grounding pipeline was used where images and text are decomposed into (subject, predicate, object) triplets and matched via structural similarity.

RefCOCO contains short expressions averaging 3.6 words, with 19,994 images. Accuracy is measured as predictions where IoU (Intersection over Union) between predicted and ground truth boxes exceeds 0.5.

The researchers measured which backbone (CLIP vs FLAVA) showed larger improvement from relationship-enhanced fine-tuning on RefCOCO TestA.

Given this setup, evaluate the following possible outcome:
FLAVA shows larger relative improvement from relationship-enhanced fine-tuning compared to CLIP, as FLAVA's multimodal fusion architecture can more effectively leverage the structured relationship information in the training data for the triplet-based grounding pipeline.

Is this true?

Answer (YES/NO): NO